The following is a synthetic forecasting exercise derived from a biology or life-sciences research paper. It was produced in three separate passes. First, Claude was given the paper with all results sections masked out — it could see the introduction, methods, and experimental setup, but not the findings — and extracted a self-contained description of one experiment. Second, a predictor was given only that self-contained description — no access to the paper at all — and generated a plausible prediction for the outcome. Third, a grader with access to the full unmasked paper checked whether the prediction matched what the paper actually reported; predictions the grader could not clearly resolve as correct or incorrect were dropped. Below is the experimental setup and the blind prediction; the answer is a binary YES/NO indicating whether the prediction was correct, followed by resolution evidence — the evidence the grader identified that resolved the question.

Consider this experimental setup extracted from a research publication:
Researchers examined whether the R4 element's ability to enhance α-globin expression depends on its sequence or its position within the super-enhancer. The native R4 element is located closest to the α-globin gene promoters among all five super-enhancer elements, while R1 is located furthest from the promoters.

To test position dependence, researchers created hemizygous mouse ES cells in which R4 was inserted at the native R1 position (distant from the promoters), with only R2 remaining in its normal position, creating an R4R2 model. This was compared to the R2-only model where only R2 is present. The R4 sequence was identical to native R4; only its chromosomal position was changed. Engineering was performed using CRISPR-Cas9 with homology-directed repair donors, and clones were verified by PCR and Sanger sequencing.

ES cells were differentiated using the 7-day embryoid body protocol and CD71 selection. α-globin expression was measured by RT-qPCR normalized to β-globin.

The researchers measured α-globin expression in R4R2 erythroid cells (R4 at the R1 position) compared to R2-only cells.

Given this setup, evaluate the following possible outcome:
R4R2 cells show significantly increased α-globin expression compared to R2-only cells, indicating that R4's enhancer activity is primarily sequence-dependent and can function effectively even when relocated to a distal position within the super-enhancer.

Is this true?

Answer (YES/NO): NO